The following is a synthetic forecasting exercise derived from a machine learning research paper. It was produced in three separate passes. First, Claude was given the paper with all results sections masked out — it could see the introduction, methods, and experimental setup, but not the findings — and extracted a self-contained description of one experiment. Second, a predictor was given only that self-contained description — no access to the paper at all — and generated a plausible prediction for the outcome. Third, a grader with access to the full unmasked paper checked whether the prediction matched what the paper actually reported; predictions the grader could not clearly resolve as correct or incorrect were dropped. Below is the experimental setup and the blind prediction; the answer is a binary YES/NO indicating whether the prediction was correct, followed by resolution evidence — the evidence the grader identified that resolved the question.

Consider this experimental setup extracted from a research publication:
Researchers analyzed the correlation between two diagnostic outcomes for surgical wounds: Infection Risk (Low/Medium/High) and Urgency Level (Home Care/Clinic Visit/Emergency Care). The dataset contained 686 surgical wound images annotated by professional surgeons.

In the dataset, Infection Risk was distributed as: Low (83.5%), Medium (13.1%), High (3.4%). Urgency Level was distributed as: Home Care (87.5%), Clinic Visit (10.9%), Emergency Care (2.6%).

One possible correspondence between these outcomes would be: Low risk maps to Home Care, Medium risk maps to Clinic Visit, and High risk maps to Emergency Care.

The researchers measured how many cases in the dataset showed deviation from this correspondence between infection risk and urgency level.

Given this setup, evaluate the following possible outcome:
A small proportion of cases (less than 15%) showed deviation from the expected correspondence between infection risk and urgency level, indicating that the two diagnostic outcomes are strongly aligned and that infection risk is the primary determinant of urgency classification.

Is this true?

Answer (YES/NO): YES